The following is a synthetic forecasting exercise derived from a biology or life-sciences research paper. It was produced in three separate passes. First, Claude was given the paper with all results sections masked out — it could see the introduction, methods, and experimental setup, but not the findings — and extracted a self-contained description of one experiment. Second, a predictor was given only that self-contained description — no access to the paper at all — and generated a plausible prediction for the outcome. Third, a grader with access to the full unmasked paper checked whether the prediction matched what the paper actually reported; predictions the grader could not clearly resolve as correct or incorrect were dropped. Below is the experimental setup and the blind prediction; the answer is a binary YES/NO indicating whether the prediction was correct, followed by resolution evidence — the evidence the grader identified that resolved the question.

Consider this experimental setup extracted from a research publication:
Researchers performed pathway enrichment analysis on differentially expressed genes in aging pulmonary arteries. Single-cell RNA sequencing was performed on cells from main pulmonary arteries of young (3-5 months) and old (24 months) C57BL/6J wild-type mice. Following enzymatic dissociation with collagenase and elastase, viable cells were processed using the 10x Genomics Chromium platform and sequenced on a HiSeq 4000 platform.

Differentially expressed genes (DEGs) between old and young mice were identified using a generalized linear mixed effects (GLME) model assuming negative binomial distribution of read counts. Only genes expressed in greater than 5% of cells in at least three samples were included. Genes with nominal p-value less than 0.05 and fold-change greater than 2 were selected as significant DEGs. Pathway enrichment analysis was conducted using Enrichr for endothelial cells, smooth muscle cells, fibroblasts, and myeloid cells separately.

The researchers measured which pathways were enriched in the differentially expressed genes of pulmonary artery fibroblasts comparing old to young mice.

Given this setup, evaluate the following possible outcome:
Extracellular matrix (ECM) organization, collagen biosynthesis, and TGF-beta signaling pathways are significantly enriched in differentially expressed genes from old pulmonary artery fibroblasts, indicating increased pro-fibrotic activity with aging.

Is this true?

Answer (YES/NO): NO